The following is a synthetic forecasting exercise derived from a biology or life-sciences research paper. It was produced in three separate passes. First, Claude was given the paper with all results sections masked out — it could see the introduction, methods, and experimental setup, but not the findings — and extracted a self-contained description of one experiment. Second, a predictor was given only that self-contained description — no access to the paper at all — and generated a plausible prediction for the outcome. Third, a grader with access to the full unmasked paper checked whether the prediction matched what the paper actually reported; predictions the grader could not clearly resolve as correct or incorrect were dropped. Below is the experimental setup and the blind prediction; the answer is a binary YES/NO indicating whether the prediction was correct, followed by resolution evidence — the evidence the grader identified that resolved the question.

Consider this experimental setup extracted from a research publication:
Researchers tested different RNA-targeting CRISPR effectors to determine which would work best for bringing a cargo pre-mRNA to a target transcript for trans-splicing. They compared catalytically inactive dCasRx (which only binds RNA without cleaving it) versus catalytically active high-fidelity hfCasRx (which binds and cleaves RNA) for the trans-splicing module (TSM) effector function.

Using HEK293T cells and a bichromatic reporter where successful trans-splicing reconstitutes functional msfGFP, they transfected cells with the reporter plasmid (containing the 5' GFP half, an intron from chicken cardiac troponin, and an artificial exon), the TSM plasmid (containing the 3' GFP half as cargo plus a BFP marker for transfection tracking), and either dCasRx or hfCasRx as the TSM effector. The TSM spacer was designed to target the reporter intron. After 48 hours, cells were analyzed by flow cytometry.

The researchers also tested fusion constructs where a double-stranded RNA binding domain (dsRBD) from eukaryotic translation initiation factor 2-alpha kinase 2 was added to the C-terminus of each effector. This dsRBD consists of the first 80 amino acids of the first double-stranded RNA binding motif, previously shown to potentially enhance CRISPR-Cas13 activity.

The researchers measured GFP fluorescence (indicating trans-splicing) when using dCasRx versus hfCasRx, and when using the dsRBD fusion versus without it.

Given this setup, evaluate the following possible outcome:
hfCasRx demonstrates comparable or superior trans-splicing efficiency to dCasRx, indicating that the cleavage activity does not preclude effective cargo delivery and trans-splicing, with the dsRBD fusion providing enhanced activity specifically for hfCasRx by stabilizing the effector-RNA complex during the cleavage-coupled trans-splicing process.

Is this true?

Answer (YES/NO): NO